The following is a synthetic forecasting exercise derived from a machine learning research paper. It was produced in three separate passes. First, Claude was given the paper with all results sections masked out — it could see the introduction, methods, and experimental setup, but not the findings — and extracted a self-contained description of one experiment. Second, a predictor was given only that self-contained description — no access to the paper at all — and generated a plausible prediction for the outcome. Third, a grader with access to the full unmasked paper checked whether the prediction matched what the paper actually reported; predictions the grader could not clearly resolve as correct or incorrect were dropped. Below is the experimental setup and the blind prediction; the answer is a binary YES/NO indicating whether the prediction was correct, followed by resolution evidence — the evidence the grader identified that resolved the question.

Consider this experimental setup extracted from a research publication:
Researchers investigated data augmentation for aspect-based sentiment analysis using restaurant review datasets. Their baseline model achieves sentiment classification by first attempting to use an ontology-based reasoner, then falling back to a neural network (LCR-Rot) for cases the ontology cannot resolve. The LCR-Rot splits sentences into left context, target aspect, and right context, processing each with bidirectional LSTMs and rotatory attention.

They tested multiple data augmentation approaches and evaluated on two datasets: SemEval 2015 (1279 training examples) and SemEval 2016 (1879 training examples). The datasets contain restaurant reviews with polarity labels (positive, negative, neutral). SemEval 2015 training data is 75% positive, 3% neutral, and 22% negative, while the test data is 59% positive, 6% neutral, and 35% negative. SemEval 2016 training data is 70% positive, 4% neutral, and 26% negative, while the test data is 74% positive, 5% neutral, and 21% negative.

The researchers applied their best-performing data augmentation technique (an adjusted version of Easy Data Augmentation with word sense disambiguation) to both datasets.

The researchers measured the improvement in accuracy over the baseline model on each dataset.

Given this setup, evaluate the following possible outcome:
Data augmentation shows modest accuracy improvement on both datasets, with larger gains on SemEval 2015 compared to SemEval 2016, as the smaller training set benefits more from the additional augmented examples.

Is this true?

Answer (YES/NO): YES